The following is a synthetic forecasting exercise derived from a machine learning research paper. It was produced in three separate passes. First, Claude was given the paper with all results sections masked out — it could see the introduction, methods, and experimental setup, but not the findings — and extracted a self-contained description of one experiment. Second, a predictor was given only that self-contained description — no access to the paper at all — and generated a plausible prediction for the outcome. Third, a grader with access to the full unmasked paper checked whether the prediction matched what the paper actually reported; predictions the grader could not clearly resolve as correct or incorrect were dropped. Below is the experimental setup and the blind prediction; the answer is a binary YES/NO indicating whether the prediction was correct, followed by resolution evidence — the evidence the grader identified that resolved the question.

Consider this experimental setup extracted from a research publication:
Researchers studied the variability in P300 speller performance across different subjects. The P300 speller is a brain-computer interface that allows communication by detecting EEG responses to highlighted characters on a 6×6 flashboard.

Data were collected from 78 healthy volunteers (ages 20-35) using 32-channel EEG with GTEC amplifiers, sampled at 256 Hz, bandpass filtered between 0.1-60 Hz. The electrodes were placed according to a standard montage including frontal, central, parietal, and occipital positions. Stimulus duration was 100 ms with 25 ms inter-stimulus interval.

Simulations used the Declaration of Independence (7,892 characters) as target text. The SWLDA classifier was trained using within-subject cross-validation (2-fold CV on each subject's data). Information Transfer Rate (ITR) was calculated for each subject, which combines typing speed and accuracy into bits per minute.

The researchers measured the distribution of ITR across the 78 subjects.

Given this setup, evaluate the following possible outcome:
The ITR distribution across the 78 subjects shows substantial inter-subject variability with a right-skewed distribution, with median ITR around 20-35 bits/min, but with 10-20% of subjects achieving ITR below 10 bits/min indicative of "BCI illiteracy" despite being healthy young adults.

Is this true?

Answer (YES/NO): NO